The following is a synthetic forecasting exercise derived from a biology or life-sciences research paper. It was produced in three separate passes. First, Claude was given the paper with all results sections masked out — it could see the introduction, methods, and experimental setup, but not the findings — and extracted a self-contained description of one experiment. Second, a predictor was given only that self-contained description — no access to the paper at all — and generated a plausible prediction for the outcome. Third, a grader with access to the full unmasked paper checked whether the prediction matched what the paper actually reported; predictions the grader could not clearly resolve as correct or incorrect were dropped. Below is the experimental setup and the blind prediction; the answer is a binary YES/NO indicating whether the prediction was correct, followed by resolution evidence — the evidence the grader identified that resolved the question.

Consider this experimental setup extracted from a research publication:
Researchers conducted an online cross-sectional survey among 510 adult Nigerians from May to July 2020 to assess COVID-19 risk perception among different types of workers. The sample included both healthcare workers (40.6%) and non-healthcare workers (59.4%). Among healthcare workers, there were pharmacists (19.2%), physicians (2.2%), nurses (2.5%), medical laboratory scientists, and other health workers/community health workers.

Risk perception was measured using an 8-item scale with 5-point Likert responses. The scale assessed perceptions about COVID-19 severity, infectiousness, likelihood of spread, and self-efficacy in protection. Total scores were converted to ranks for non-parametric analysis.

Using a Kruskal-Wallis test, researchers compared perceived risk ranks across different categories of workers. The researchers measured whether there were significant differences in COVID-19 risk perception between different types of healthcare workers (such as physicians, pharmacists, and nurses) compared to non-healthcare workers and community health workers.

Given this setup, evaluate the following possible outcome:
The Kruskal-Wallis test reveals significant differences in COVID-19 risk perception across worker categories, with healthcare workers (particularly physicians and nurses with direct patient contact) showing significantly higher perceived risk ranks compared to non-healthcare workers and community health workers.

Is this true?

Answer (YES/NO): YES